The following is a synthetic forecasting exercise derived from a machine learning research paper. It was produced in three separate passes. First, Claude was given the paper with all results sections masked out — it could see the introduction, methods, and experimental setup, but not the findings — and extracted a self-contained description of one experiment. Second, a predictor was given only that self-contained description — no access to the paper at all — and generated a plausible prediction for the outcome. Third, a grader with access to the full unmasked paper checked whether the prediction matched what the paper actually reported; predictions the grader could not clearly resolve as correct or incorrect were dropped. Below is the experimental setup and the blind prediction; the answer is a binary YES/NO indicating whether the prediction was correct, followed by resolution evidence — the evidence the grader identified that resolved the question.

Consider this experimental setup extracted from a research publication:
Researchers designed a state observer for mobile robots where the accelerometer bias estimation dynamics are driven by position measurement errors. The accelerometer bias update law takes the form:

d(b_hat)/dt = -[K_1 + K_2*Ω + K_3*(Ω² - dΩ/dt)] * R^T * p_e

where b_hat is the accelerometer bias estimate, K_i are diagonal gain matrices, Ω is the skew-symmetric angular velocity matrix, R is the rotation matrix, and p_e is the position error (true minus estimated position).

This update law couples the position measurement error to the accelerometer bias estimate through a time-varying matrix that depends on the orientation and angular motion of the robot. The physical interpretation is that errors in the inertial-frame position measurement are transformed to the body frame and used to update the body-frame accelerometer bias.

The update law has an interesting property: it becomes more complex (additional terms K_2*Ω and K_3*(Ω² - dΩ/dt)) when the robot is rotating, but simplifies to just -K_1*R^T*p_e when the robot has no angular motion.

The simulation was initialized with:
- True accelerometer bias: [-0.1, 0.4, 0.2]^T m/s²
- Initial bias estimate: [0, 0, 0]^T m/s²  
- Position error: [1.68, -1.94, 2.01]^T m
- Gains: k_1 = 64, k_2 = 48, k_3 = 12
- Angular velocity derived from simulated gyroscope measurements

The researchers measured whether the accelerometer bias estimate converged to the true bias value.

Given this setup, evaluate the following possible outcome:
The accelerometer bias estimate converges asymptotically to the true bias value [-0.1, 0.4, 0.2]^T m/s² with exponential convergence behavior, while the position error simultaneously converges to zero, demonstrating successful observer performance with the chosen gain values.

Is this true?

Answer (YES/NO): YES